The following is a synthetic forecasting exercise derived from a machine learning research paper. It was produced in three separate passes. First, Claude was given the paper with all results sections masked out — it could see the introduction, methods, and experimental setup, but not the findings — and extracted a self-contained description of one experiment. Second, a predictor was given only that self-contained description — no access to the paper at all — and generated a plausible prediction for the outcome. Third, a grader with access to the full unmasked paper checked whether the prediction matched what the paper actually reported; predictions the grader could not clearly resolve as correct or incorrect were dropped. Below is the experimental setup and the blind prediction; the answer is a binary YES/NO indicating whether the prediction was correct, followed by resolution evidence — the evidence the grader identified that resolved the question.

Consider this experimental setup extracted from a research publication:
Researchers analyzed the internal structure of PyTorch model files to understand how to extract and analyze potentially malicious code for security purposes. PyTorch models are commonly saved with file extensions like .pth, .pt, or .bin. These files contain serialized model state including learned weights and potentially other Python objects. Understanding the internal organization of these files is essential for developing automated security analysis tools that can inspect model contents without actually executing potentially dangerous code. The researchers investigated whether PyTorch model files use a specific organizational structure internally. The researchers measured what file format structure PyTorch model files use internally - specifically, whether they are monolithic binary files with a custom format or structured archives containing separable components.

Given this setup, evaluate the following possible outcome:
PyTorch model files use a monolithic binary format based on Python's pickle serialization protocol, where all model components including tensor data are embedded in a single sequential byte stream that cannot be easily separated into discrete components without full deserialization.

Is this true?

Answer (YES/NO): NO